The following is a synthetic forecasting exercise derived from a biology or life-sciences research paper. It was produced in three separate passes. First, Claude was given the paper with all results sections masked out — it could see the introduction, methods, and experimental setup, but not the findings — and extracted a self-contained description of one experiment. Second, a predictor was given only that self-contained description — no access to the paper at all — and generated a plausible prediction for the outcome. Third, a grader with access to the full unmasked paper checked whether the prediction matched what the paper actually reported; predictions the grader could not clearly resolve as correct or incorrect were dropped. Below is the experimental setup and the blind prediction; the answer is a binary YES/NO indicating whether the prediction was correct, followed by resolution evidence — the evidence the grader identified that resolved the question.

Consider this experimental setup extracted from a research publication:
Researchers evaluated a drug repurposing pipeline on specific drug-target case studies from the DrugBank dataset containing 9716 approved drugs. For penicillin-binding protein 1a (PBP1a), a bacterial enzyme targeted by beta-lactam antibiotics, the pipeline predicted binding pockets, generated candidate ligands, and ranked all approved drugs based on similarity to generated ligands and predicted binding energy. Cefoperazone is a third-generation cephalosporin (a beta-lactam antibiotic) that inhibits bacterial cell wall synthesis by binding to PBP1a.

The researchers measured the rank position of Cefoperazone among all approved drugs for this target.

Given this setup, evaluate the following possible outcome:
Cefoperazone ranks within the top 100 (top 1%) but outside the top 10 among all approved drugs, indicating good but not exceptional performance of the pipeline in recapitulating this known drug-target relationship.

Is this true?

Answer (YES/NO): YES